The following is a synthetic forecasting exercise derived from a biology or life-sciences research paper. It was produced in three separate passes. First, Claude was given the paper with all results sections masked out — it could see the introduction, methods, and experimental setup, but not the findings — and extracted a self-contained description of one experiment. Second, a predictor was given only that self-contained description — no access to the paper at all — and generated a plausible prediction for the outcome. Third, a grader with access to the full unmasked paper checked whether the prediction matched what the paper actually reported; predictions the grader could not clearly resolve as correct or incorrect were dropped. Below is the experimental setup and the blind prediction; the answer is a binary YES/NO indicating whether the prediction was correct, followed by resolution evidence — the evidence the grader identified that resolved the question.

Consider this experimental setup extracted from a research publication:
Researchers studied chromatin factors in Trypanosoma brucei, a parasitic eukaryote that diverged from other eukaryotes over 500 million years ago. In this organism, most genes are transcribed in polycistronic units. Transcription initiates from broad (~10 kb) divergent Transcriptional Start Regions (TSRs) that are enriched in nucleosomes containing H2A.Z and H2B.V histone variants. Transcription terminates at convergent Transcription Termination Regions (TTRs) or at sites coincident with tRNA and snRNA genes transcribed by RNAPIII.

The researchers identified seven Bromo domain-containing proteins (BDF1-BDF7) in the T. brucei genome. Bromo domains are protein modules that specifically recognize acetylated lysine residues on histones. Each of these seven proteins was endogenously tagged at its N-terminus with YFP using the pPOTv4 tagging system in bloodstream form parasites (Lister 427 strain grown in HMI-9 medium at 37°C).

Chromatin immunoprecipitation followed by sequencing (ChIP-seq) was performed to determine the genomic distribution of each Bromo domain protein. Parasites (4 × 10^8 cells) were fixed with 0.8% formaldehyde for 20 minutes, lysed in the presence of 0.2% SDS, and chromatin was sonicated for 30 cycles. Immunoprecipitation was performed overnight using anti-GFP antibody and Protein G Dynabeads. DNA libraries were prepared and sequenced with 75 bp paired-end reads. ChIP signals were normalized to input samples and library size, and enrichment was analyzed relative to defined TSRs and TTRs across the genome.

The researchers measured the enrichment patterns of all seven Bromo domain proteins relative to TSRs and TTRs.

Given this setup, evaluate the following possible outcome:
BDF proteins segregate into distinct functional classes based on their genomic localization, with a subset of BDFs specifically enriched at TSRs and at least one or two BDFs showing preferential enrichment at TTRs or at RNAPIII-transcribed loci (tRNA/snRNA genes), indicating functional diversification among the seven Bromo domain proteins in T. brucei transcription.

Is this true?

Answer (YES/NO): YES